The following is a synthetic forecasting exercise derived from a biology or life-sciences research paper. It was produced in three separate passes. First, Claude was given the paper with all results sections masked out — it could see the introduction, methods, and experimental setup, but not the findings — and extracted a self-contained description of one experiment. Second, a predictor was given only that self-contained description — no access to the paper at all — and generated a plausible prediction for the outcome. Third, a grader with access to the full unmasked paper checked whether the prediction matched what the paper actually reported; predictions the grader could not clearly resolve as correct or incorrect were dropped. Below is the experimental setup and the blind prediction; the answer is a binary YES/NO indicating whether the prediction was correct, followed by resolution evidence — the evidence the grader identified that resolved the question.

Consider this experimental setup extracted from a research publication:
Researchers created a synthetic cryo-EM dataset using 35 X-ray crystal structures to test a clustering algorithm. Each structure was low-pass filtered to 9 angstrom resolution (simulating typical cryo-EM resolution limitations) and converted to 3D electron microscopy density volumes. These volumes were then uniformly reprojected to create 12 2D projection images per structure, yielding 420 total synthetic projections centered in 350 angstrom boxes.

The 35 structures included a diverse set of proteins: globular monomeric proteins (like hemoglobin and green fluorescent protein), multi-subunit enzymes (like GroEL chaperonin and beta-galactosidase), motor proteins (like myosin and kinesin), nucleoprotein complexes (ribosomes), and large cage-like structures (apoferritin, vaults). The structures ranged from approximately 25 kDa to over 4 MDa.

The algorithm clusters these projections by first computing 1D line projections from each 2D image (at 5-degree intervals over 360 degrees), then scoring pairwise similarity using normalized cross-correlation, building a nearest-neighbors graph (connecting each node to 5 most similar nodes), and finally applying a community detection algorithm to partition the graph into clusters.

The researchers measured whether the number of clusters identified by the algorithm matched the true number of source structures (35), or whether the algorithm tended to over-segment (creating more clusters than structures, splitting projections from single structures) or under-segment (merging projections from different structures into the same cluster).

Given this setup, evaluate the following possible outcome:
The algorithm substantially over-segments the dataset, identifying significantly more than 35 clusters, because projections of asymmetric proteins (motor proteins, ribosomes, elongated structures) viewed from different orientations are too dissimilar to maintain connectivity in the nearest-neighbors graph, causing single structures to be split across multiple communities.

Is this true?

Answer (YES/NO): NO